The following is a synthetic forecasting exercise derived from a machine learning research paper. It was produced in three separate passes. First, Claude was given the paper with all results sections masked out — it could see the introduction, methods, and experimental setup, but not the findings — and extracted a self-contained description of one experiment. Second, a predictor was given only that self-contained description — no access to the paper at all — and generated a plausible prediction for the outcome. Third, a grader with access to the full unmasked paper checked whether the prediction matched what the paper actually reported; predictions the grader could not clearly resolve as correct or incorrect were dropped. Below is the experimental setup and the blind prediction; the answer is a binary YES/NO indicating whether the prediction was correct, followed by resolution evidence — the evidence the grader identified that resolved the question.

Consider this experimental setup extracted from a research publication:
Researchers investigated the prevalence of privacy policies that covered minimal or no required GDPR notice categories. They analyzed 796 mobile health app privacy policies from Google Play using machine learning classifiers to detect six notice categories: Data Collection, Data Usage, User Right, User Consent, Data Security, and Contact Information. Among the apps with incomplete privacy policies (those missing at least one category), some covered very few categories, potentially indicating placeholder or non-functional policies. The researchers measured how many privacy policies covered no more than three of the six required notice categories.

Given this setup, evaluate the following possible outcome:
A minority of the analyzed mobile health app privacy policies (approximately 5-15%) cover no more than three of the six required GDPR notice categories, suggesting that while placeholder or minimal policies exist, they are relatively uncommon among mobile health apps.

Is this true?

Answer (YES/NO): NO